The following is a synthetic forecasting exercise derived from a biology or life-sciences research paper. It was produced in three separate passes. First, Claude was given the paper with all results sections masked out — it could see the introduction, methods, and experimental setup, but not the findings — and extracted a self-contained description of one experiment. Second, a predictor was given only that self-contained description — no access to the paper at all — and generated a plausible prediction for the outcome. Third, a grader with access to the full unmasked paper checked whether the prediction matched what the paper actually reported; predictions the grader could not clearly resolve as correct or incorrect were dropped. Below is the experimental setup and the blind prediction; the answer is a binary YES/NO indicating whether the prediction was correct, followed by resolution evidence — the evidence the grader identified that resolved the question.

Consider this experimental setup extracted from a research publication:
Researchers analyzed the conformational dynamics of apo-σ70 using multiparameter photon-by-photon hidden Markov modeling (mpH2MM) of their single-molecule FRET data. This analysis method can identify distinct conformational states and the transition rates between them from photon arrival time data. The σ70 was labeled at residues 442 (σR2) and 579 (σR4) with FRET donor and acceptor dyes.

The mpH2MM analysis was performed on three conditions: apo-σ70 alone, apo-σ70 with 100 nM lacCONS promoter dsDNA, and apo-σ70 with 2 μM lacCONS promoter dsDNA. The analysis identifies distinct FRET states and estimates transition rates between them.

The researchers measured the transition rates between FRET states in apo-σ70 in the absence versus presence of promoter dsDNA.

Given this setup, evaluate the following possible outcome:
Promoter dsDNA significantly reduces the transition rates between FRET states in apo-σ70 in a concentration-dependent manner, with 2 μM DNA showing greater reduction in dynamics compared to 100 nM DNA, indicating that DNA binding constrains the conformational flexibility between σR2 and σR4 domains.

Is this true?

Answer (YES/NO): NO